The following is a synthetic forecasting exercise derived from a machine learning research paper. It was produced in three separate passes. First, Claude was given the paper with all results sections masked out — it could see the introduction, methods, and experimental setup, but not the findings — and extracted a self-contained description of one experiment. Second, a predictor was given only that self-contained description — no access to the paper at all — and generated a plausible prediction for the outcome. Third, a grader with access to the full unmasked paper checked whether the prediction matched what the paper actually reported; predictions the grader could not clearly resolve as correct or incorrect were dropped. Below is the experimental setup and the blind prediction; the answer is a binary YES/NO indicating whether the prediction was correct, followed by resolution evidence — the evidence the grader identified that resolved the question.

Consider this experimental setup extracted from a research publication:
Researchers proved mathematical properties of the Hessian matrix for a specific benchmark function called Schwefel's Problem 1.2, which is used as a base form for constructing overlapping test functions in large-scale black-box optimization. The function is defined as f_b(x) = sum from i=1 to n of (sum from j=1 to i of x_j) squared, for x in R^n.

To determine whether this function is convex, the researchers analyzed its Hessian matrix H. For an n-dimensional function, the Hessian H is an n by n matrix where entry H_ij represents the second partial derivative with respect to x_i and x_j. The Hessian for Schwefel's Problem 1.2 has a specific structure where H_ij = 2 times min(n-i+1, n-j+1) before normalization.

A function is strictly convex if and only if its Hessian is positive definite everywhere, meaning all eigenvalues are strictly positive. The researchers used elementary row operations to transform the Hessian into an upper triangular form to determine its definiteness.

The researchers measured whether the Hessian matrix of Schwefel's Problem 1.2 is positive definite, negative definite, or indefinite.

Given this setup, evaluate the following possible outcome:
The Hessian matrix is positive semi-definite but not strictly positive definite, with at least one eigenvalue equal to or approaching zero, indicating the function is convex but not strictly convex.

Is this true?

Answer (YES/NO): NO